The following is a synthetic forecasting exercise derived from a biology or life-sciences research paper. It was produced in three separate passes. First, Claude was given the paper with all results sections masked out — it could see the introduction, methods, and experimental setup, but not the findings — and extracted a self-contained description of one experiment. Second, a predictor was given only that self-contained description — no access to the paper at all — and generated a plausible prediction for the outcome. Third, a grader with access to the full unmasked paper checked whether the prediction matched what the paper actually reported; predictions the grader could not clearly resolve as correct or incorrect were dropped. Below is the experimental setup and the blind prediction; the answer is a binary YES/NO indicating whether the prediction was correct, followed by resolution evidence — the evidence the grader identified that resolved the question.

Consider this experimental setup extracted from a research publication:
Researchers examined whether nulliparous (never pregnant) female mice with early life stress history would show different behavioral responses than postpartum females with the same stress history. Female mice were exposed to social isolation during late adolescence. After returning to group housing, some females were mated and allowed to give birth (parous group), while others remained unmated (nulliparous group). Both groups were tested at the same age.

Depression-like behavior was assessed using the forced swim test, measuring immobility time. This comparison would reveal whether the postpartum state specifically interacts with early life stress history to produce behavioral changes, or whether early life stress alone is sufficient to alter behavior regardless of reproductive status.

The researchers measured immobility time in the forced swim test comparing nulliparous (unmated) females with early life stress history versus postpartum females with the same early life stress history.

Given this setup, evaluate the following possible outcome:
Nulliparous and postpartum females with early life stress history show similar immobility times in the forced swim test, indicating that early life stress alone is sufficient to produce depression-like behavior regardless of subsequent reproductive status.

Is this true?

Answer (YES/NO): NO